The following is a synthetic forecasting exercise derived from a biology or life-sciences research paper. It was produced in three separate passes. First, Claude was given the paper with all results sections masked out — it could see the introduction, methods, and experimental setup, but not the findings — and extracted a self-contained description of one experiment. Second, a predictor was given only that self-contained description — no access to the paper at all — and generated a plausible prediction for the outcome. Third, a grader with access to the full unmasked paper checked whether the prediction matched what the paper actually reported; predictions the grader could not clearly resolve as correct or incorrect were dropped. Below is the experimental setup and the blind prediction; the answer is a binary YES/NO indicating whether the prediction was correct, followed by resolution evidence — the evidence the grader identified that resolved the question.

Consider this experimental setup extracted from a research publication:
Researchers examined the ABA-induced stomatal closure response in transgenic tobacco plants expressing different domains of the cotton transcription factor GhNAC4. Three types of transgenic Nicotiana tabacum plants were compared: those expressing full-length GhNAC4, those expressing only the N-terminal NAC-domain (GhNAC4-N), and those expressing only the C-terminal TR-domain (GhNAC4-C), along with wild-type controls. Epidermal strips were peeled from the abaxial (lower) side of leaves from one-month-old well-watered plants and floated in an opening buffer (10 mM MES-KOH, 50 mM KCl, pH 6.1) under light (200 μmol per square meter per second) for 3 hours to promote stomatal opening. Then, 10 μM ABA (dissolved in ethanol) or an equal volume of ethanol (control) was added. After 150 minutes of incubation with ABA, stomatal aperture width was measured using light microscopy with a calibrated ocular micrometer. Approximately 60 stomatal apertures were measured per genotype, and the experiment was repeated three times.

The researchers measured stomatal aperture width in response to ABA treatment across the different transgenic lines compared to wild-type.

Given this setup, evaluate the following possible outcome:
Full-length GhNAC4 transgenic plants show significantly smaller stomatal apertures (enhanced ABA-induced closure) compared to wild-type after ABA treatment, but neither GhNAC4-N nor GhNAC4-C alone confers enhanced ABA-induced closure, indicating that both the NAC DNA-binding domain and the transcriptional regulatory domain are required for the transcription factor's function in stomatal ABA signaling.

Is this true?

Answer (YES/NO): NO